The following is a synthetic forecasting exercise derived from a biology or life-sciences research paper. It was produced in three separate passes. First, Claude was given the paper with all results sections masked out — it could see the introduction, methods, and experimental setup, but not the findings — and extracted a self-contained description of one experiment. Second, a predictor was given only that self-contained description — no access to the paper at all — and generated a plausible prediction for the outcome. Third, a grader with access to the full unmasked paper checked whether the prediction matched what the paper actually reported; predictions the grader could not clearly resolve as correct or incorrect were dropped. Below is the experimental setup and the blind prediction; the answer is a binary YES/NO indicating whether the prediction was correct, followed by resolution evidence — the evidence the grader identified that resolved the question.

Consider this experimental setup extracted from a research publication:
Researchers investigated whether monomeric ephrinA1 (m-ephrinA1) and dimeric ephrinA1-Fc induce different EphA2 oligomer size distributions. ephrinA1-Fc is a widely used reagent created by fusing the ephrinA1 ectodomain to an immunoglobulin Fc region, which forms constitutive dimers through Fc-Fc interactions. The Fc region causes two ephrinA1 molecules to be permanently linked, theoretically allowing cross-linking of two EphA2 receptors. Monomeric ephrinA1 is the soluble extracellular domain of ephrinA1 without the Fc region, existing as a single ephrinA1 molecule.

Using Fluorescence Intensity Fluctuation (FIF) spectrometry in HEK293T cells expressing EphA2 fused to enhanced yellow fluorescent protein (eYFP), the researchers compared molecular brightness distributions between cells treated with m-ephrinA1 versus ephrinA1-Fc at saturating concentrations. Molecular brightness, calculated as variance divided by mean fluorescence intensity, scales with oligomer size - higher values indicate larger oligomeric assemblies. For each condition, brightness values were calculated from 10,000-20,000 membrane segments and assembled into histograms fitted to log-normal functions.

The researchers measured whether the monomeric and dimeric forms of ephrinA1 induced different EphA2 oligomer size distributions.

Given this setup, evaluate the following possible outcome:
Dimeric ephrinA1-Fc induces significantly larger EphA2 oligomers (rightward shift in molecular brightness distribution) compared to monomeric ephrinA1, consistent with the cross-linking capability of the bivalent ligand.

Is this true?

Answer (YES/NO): YES